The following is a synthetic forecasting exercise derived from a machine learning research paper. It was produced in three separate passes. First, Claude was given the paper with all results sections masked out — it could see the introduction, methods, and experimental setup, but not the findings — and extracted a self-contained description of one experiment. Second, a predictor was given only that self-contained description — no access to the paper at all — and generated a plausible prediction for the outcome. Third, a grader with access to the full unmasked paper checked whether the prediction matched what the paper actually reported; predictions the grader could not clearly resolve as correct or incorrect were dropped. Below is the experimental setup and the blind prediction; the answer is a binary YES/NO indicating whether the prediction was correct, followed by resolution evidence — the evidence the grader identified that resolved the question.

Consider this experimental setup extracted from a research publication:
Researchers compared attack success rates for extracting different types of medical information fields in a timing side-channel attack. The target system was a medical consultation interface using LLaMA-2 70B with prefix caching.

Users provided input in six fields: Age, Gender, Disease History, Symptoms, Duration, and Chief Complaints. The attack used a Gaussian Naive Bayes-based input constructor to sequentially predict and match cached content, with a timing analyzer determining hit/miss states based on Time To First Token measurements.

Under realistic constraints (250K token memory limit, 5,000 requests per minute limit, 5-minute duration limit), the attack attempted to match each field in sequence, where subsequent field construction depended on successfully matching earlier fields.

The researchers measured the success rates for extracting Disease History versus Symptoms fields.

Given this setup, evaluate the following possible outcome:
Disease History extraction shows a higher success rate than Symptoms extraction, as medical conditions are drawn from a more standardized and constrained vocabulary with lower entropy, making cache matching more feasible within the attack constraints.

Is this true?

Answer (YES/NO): YES